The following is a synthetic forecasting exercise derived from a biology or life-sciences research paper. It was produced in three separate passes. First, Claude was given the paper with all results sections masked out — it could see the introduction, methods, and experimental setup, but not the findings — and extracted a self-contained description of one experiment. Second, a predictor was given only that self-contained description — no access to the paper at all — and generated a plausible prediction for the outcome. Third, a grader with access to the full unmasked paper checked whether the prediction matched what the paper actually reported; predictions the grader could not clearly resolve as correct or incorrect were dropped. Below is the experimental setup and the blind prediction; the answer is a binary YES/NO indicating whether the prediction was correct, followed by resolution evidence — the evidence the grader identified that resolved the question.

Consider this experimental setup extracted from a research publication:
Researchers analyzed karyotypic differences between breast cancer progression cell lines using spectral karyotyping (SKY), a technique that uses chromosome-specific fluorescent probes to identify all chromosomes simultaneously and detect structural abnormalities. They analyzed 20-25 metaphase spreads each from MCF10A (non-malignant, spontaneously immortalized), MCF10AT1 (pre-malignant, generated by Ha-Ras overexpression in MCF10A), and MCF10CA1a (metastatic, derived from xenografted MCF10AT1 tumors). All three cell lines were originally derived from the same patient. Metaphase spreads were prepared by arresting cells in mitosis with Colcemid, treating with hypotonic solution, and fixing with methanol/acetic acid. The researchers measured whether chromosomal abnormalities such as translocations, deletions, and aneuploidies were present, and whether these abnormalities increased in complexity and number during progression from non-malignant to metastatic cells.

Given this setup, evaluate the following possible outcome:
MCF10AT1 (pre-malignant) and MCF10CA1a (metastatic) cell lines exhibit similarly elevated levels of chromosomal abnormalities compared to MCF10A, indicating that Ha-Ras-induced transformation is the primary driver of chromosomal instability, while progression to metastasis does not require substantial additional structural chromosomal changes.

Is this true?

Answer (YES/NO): NO